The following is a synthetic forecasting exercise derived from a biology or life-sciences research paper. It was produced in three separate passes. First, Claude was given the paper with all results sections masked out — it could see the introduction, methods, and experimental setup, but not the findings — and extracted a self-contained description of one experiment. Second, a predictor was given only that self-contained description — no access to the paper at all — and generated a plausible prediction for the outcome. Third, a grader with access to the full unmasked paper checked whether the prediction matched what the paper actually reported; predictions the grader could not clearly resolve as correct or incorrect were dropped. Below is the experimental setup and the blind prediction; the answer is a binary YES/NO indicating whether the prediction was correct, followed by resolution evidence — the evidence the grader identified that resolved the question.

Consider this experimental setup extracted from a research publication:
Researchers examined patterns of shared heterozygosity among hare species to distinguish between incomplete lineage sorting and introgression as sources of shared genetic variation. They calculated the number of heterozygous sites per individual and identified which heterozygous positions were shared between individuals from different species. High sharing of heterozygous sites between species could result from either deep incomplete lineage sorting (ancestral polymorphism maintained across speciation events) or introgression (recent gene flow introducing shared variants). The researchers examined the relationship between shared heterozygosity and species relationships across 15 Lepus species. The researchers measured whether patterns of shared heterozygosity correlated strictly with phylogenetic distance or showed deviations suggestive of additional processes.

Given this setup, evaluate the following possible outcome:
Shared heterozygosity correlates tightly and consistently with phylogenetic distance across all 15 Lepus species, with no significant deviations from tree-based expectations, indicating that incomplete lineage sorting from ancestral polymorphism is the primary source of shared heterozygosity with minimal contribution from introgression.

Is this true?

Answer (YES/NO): NO